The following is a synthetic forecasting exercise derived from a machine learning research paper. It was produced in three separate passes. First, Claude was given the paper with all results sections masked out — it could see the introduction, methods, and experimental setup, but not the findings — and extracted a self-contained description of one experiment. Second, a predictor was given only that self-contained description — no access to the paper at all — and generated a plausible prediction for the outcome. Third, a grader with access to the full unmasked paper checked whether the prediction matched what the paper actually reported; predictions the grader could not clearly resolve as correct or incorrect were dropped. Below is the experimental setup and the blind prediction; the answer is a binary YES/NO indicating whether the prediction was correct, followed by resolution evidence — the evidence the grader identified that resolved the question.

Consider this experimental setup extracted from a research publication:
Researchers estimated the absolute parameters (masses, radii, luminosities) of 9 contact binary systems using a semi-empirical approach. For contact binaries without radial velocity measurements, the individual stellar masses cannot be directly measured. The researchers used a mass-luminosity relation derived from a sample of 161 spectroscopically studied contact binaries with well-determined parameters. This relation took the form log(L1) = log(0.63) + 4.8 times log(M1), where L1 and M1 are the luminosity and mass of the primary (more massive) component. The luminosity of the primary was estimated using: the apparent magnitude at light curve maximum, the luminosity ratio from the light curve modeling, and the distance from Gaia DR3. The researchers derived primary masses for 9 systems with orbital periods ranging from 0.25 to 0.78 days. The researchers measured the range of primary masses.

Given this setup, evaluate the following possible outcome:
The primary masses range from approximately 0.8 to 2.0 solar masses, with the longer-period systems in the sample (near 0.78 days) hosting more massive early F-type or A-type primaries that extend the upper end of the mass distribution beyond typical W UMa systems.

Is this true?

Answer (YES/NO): NO